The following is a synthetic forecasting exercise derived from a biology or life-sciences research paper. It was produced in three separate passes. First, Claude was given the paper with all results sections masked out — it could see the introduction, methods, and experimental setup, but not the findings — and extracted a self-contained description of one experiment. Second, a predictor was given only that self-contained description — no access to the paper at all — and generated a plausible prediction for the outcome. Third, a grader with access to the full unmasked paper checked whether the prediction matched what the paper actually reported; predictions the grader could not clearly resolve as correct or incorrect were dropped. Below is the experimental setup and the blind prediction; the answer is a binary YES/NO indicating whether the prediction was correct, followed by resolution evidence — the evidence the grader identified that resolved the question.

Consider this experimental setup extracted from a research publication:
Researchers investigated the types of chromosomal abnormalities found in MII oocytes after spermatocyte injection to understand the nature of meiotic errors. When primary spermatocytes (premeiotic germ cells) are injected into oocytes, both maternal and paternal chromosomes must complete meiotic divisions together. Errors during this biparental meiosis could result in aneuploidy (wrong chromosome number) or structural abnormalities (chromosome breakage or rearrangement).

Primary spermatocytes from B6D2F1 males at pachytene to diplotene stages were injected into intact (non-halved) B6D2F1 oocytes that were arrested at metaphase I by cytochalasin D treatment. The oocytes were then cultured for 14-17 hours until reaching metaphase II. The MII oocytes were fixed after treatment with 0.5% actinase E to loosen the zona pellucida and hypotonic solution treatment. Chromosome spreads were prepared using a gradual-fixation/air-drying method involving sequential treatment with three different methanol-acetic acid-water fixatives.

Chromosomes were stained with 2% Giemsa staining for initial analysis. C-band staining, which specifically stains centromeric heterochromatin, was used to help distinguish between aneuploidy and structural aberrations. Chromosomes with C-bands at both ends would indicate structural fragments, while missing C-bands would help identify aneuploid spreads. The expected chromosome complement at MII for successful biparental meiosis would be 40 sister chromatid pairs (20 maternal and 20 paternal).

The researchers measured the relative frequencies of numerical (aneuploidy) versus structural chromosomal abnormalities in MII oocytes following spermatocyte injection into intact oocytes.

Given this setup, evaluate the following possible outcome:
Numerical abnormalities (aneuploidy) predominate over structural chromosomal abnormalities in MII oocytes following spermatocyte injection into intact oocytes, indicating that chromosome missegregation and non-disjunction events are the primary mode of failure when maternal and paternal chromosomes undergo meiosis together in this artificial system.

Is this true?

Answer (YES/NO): YES